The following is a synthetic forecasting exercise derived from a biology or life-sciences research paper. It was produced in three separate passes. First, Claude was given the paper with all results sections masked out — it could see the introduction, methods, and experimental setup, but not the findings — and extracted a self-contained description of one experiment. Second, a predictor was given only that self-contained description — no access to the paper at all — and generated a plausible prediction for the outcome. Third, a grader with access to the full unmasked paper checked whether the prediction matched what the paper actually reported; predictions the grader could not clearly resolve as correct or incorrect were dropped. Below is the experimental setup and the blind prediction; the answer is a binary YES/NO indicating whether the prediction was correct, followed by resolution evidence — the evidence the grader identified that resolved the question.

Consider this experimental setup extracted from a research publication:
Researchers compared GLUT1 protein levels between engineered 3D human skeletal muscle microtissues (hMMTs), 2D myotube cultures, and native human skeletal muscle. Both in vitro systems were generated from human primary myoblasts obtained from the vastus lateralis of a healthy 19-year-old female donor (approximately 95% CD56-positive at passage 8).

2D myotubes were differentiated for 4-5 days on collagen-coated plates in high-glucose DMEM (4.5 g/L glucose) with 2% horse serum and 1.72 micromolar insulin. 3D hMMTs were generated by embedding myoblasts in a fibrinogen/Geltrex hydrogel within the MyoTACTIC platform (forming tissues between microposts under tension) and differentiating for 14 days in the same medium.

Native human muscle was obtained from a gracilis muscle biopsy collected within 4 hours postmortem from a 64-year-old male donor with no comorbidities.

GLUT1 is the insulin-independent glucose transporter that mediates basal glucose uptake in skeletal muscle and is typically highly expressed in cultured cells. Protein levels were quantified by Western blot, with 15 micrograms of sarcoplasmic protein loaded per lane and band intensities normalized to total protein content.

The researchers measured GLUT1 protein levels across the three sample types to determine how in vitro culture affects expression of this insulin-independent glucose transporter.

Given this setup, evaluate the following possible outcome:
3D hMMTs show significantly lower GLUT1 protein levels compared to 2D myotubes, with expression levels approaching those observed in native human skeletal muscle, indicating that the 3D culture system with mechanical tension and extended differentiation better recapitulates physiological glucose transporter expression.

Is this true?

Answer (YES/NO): NO